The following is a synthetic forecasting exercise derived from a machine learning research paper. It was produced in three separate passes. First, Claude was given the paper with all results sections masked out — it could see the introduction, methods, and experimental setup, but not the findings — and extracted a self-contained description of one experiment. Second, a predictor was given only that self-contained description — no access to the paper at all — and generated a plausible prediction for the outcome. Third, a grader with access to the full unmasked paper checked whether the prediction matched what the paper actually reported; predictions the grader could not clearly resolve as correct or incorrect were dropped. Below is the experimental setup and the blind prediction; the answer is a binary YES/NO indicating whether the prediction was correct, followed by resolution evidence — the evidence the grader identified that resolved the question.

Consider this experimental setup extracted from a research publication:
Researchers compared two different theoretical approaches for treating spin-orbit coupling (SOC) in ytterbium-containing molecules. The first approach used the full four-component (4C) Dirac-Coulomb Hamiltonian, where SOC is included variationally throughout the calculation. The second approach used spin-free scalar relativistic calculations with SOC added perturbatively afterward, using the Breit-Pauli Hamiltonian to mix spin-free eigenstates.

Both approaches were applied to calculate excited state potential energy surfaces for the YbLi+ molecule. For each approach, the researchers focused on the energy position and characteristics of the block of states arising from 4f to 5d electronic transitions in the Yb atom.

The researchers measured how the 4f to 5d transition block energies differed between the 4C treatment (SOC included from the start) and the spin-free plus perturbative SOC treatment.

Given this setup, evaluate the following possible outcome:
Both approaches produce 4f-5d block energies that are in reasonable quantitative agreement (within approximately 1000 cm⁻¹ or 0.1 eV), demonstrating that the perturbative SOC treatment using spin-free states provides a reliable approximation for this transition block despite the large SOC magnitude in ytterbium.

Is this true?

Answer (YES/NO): NO